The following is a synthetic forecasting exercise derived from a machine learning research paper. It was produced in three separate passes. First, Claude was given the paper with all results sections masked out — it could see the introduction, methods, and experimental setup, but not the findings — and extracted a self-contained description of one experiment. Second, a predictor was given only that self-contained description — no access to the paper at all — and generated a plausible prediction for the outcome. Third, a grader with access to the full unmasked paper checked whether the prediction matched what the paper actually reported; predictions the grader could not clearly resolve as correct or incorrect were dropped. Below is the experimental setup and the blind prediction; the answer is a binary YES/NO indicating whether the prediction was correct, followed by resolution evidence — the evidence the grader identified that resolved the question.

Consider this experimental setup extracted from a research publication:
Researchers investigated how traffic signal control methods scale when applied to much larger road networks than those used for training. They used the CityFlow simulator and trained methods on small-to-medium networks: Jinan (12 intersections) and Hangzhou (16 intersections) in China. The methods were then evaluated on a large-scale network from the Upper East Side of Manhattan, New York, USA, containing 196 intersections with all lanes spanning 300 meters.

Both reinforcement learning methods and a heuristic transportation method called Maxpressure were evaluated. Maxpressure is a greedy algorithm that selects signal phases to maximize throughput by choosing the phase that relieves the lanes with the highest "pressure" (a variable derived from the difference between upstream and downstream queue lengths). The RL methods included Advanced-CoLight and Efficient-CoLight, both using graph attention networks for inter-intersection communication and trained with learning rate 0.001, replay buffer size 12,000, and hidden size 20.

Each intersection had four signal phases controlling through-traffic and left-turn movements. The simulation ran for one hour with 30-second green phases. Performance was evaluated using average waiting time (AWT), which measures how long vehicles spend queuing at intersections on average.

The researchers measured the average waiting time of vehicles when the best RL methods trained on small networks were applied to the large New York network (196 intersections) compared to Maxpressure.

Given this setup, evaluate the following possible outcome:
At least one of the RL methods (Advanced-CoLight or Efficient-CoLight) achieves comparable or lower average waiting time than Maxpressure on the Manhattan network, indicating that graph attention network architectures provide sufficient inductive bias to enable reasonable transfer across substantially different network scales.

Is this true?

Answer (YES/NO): NO